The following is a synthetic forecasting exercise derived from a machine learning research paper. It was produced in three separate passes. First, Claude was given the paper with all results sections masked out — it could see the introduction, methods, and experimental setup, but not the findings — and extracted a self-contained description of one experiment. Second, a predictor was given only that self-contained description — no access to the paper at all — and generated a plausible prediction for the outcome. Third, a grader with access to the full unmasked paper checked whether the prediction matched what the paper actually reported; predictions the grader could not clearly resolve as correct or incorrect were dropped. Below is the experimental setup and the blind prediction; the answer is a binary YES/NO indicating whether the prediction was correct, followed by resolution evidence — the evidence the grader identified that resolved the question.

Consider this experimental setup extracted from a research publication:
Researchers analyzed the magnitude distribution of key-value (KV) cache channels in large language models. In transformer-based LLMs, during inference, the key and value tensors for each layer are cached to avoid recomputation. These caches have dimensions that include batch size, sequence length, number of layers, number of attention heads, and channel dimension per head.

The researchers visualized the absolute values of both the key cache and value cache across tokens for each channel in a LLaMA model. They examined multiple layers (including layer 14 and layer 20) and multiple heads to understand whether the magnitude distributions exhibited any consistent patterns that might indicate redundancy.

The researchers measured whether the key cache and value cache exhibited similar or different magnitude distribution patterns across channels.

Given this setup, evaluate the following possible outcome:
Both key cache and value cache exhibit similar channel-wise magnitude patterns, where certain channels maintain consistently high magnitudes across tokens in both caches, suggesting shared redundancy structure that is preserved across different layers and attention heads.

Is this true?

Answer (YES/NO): NO